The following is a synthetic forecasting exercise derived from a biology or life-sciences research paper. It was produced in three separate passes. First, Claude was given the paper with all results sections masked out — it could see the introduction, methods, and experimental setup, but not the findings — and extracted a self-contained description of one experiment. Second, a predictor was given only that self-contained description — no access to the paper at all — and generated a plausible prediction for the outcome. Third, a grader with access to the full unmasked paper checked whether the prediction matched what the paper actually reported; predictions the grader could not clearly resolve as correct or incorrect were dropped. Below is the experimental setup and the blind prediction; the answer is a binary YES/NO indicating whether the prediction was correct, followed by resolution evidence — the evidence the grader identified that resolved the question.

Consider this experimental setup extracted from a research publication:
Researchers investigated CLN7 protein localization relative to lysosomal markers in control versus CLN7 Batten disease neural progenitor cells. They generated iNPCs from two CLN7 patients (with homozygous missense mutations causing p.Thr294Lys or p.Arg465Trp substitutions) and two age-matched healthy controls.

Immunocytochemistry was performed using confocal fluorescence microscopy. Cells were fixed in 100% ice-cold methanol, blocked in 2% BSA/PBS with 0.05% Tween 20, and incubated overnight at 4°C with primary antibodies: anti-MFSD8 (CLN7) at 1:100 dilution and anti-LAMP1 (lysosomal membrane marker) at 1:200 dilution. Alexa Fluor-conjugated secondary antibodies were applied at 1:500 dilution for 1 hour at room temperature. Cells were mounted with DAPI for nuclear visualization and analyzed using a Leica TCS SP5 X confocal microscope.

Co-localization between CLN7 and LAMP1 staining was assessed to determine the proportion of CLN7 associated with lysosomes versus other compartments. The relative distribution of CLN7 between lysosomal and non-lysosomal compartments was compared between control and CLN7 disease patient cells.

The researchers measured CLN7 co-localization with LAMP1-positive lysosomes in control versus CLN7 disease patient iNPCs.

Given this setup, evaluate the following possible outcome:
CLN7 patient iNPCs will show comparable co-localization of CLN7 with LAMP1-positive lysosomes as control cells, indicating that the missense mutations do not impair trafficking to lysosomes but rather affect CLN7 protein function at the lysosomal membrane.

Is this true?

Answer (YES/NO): NO